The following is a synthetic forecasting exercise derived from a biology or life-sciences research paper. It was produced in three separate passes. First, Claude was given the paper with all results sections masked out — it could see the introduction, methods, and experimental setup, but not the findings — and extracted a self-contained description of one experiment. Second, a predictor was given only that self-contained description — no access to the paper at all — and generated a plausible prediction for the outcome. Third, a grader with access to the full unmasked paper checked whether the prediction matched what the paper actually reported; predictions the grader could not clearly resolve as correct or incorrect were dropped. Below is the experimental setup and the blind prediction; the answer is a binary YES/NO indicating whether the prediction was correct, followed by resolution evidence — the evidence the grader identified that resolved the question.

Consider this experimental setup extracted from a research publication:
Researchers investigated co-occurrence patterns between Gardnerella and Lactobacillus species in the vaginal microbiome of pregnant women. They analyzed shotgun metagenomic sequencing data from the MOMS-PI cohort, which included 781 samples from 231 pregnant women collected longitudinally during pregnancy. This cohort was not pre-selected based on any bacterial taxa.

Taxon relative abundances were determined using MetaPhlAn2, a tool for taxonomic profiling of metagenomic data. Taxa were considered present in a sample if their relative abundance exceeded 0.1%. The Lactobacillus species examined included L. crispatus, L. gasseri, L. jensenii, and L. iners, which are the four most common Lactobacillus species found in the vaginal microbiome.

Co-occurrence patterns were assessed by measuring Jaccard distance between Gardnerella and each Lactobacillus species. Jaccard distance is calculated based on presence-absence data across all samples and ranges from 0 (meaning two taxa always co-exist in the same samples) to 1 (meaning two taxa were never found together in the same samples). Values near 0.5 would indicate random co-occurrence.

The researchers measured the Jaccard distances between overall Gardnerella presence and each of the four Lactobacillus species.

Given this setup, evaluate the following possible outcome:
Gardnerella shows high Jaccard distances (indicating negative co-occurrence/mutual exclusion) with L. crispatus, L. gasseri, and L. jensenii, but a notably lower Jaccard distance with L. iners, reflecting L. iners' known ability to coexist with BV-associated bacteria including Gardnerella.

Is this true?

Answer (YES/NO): YES